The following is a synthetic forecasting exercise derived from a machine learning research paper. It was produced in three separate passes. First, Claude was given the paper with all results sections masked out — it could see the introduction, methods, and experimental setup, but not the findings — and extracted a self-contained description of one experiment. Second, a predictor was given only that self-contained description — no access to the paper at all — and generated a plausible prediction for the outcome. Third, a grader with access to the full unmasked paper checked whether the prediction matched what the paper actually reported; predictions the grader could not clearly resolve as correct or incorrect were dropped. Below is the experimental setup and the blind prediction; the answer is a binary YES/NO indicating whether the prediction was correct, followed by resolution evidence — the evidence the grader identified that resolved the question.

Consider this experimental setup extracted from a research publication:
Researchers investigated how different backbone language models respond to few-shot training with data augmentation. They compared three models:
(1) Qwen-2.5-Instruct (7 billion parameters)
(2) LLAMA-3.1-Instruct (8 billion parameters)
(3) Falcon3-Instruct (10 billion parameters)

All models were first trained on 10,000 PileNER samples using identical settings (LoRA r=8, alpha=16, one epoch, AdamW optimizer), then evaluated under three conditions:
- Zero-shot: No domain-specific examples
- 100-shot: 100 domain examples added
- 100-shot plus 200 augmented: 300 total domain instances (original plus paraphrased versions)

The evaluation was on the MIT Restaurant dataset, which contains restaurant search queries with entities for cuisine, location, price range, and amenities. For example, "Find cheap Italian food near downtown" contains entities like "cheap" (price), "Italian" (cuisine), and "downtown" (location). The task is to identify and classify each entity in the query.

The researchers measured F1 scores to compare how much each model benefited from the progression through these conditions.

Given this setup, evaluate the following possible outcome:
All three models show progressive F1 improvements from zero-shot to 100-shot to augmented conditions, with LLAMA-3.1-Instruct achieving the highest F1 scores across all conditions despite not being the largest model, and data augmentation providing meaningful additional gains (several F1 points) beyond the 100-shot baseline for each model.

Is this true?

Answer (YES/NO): NO